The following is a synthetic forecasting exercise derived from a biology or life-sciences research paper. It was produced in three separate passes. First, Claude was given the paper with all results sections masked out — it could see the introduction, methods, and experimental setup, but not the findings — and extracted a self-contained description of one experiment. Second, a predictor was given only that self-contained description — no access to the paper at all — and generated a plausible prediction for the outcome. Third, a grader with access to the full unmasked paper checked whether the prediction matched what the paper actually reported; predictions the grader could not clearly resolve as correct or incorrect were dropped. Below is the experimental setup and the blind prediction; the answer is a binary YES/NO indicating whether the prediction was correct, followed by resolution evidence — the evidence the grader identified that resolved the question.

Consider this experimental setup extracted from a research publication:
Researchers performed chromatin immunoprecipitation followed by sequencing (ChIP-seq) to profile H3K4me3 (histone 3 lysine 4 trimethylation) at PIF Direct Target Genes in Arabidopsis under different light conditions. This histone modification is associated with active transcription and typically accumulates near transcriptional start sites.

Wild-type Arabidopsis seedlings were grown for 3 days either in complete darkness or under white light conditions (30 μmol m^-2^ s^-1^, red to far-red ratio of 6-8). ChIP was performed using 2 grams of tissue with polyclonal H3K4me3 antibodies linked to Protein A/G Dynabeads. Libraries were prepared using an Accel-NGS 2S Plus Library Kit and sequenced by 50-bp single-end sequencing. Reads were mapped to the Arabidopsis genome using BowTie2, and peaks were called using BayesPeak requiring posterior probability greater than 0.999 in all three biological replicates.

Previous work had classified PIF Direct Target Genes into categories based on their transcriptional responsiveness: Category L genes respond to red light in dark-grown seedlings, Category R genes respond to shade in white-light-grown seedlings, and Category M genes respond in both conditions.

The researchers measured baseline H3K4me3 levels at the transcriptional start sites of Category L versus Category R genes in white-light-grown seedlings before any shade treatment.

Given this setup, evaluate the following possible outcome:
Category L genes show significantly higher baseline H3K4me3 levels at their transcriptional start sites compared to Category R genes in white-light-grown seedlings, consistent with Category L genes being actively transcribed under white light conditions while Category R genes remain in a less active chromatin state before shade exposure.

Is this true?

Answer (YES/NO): NO